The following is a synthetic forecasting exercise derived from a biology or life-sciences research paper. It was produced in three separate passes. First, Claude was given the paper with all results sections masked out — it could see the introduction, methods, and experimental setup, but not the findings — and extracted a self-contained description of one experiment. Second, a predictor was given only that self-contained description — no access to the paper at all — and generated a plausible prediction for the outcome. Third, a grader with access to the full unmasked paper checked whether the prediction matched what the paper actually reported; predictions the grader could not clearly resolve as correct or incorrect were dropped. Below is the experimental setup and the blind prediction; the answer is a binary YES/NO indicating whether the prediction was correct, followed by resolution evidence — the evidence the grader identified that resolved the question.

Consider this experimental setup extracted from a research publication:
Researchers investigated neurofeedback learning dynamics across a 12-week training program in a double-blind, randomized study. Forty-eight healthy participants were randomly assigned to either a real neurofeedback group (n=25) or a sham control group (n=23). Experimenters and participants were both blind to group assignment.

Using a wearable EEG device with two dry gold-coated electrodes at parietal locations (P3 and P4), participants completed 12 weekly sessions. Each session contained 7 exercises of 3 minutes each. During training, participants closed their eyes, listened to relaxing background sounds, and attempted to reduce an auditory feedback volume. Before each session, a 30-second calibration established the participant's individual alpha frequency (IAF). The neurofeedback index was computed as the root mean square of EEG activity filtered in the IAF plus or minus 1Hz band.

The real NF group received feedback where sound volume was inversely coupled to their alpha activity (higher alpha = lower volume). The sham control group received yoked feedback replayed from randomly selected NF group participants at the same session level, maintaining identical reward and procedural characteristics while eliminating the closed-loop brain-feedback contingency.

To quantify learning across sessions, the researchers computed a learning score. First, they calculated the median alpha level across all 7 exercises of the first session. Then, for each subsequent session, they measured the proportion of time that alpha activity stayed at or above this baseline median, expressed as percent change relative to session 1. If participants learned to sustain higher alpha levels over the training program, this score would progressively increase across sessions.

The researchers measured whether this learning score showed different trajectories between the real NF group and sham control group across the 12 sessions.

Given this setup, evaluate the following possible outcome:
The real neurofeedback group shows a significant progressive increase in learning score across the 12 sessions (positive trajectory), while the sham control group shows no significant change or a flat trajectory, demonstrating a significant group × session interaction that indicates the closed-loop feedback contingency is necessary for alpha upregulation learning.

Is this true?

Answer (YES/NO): YES